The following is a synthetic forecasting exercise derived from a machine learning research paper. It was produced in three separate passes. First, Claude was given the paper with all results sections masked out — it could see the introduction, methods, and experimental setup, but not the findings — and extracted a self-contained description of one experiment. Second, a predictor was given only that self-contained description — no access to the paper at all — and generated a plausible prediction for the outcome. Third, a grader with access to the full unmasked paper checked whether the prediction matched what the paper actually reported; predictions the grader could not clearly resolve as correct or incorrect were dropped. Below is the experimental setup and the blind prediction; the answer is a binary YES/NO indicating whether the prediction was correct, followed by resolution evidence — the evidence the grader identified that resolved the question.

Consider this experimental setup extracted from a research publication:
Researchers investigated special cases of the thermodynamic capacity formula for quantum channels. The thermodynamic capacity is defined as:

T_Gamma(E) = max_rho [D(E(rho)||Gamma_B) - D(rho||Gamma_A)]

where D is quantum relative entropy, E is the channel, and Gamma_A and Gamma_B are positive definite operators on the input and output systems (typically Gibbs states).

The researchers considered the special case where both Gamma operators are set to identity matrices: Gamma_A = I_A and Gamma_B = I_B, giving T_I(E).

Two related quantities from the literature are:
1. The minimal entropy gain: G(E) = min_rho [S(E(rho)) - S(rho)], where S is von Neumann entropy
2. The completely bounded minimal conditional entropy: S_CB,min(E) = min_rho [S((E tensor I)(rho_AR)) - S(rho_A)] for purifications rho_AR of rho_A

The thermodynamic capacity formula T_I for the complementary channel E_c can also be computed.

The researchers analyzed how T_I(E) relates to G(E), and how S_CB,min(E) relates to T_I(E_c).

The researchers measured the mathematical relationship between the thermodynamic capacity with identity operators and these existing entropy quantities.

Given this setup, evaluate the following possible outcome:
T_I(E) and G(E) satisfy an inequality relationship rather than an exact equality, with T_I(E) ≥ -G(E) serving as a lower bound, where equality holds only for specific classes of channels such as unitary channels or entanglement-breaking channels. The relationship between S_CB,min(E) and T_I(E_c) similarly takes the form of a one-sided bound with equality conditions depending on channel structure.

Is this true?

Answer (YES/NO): NO